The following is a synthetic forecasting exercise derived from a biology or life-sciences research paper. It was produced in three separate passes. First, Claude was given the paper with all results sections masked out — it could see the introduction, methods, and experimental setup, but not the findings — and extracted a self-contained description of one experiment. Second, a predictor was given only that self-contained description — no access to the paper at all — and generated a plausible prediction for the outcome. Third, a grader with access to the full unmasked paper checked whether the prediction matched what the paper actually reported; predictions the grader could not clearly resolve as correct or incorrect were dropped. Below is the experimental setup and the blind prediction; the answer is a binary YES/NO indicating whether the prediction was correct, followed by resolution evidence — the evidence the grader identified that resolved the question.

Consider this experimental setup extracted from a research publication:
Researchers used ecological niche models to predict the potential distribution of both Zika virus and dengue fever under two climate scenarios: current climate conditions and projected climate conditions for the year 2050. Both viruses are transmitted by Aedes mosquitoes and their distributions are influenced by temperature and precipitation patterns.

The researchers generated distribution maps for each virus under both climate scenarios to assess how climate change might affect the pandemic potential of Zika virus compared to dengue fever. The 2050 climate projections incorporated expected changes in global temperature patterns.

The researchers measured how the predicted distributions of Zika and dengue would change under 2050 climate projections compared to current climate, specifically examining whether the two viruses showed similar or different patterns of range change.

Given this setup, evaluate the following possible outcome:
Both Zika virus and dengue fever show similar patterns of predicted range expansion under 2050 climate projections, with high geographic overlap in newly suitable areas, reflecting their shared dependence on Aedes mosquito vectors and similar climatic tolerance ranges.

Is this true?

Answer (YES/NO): NO